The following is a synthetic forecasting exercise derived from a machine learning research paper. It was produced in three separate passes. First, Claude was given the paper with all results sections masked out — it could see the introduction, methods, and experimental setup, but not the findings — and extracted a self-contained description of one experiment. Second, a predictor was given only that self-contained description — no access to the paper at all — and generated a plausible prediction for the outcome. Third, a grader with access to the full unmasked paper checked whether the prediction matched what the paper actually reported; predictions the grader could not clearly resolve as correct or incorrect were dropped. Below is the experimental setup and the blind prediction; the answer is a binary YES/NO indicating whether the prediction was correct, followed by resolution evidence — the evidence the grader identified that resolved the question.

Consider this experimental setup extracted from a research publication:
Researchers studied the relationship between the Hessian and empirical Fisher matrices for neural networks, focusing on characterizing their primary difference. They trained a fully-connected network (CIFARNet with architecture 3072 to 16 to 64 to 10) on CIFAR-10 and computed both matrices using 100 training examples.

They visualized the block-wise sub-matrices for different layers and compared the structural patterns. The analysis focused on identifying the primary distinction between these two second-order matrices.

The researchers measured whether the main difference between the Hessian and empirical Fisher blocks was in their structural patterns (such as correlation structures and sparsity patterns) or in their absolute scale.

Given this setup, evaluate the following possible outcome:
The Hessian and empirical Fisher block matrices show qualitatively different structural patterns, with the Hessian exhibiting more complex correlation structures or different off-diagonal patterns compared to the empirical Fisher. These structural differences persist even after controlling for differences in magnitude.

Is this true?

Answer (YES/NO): NO